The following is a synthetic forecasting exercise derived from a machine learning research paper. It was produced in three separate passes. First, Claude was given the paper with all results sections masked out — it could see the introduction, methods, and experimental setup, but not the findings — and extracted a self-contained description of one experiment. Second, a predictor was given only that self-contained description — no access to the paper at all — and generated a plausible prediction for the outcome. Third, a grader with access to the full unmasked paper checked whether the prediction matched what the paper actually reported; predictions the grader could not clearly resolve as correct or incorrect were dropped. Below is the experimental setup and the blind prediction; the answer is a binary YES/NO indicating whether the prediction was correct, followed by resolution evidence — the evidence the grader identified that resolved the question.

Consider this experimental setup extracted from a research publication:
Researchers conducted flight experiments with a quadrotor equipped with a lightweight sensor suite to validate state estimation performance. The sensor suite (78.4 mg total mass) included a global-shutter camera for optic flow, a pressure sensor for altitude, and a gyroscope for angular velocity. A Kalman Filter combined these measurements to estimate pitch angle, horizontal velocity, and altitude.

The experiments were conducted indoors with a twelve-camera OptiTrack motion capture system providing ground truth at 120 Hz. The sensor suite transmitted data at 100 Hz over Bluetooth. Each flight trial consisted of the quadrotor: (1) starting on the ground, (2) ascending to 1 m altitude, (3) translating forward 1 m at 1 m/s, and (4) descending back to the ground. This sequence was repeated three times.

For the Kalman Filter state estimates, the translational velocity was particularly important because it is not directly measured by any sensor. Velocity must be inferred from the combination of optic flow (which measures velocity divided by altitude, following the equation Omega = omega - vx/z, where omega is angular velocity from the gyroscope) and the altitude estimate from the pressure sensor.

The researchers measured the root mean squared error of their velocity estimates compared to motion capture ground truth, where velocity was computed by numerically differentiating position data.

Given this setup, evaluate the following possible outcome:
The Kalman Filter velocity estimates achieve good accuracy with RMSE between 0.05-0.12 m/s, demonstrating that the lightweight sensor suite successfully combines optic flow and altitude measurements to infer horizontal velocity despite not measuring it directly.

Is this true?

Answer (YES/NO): NO